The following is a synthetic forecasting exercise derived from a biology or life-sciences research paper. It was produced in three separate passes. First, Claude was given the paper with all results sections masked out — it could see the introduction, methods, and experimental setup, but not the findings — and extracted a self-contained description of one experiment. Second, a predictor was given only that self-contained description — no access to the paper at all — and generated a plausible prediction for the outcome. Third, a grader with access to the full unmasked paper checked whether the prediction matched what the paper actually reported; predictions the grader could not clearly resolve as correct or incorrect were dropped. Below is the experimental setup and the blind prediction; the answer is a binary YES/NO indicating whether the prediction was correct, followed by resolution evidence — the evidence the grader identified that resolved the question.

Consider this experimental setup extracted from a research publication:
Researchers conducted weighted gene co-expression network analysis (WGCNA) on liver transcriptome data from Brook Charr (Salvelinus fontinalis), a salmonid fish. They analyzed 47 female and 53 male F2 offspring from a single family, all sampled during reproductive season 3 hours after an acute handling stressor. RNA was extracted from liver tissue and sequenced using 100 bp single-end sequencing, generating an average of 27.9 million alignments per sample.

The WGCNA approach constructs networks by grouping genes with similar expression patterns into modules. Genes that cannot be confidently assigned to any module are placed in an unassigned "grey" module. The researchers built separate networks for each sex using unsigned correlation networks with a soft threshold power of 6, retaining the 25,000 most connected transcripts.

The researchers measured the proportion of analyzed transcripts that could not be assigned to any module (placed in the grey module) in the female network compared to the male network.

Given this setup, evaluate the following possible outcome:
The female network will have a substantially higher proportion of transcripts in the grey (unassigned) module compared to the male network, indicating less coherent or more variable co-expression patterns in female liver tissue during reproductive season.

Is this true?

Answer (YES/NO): NO